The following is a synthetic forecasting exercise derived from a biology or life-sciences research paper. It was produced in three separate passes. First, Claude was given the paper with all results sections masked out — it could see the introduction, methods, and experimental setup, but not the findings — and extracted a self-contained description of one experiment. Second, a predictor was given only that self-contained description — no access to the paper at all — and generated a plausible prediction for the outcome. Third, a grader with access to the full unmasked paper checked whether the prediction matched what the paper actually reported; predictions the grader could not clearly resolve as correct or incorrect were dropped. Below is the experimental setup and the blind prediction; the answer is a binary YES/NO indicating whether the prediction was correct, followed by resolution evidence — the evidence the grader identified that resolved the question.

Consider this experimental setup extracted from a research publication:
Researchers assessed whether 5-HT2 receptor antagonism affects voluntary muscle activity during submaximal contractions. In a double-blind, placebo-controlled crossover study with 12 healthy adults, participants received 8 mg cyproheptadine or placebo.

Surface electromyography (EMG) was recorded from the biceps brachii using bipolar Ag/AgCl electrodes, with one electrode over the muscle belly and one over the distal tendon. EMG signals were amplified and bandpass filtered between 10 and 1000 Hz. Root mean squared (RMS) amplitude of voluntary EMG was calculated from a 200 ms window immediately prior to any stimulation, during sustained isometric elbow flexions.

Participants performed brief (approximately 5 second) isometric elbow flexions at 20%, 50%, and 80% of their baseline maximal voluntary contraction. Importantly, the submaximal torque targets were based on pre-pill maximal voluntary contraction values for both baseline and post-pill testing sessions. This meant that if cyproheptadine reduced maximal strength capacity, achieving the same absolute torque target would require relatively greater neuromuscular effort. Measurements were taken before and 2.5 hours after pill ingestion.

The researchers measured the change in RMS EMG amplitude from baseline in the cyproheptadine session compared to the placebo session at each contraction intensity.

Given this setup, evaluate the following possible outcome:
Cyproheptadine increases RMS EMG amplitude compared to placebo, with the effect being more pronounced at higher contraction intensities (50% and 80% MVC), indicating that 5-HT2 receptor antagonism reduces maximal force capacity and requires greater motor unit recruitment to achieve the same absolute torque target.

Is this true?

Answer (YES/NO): NO